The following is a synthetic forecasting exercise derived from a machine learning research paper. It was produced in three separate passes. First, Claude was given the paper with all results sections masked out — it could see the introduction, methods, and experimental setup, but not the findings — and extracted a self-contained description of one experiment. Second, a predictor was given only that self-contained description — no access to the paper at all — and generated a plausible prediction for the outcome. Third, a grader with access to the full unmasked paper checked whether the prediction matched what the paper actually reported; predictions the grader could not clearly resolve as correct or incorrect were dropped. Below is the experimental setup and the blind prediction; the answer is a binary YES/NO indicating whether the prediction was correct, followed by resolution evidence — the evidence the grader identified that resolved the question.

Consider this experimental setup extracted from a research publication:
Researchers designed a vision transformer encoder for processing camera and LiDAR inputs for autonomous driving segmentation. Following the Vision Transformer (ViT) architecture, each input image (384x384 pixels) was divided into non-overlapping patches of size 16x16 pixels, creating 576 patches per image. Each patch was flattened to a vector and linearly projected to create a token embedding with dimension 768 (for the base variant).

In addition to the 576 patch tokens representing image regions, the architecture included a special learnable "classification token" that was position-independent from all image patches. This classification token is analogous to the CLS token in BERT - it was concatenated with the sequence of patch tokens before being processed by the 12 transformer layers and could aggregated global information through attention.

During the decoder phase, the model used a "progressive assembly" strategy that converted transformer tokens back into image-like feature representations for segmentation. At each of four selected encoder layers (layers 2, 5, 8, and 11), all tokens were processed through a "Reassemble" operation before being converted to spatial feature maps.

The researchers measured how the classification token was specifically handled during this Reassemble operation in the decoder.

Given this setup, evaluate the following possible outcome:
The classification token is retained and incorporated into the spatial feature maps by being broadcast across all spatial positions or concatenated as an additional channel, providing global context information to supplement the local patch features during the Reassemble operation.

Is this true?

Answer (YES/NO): YES